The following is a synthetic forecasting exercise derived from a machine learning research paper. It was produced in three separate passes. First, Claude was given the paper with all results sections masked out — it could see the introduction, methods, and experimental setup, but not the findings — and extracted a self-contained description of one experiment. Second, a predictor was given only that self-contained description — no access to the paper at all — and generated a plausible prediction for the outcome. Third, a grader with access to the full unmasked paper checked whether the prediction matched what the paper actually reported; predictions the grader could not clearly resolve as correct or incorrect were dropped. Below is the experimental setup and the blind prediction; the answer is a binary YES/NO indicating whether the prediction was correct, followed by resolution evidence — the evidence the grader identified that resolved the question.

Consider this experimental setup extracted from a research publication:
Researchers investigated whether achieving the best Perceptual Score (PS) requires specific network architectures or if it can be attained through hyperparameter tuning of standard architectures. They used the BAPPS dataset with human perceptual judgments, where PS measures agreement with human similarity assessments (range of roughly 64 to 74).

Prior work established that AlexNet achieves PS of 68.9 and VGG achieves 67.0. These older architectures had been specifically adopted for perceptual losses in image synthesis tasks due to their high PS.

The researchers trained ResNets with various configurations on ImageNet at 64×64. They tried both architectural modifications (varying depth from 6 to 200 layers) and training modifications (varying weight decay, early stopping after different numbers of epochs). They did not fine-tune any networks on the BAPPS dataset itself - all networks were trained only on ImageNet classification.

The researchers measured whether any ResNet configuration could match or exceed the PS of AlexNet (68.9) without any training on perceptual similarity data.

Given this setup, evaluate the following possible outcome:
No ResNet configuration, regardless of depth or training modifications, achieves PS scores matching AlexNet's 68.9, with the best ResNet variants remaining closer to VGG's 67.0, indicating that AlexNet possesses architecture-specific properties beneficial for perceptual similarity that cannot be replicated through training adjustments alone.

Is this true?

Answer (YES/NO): NO